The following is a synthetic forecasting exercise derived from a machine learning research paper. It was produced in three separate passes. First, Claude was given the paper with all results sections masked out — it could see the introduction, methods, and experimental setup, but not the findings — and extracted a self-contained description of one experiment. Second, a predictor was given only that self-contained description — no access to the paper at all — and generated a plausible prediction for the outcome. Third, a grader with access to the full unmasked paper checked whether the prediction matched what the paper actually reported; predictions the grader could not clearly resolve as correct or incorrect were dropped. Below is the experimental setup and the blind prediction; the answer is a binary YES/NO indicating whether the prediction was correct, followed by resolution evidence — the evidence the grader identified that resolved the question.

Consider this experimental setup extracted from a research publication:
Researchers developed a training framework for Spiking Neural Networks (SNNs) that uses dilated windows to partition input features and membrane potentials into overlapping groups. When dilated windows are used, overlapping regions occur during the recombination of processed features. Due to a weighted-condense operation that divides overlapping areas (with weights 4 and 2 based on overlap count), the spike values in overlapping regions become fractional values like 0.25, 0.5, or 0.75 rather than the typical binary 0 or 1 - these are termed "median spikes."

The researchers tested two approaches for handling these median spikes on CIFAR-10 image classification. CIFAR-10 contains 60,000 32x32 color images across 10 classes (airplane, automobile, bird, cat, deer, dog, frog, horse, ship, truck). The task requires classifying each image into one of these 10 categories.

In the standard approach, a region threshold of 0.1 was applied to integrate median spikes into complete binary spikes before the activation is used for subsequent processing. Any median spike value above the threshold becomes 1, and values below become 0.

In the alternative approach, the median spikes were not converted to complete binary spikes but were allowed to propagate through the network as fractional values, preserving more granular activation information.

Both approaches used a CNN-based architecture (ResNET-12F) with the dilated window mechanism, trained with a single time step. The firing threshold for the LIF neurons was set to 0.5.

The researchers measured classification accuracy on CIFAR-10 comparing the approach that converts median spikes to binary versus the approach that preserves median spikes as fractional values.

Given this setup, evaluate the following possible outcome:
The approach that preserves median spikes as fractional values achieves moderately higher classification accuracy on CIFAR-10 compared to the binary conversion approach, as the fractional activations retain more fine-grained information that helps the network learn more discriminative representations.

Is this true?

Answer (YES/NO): NO